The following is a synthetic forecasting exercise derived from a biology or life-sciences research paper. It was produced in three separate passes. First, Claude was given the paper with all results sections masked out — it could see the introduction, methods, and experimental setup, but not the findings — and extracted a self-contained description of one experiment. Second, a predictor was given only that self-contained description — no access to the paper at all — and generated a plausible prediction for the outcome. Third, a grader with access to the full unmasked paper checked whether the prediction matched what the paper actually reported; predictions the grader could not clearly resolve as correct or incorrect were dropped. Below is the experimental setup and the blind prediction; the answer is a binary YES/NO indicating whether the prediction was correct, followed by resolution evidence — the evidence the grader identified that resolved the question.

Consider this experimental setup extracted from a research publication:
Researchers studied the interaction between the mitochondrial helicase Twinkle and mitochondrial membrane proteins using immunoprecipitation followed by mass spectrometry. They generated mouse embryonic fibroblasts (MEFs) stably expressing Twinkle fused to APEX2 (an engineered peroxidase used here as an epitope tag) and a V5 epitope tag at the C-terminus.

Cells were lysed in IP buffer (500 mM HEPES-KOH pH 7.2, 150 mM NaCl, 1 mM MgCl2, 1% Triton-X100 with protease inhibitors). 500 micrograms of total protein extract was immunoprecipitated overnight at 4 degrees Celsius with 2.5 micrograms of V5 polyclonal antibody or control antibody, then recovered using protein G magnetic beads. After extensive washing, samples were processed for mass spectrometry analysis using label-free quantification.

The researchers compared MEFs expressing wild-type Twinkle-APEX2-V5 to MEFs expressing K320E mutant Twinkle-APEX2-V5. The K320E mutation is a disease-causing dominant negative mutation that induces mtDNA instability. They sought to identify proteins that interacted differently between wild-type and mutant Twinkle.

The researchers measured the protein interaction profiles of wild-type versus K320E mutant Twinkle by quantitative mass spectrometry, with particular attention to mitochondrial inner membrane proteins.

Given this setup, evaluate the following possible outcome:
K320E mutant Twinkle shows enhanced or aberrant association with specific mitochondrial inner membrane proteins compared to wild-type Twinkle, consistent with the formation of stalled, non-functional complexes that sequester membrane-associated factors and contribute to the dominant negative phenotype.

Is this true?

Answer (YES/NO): NO